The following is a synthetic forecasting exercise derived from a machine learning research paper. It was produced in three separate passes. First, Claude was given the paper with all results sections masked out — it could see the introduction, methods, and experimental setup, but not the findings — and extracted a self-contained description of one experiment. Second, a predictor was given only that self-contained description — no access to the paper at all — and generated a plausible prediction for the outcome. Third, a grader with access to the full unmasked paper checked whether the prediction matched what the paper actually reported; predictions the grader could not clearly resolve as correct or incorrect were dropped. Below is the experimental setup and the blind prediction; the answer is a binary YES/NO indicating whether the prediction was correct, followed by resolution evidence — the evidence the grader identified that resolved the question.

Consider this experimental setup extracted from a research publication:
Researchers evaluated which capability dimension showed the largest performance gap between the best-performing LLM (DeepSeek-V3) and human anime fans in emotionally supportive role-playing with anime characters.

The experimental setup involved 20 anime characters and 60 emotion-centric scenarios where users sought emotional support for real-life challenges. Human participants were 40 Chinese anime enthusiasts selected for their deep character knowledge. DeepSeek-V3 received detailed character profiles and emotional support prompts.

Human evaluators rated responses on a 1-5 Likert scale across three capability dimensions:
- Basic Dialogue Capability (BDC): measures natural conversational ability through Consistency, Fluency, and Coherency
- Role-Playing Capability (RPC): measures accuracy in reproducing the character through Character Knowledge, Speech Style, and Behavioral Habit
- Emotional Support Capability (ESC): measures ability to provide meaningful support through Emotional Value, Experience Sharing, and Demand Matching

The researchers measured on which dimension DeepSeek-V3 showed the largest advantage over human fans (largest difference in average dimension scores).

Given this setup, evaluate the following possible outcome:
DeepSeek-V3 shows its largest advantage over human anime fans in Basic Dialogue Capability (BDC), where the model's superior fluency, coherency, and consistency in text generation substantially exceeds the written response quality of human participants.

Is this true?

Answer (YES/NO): NO